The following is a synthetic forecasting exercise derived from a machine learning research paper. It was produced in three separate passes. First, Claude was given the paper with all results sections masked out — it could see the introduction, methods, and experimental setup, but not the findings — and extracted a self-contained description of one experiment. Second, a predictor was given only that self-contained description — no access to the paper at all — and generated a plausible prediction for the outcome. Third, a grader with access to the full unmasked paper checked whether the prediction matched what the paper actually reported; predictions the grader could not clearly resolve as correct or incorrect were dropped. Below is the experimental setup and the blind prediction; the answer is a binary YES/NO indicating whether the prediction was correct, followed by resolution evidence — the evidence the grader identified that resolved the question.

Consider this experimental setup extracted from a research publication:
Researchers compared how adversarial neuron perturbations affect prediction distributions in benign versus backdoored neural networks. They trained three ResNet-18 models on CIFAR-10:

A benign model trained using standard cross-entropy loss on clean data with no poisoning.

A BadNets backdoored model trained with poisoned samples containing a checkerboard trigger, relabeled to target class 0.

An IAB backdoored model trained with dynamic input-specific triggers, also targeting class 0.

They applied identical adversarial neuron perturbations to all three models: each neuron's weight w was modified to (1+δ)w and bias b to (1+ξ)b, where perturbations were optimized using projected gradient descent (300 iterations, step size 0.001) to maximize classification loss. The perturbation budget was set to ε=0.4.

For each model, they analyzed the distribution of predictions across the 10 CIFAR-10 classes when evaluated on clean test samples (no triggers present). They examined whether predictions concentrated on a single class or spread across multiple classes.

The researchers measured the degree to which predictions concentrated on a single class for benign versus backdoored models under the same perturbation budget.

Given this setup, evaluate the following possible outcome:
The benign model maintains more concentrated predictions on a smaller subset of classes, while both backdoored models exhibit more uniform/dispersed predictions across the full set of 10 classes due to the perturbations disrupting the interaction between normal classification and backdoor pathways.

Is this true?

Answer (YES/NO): NO